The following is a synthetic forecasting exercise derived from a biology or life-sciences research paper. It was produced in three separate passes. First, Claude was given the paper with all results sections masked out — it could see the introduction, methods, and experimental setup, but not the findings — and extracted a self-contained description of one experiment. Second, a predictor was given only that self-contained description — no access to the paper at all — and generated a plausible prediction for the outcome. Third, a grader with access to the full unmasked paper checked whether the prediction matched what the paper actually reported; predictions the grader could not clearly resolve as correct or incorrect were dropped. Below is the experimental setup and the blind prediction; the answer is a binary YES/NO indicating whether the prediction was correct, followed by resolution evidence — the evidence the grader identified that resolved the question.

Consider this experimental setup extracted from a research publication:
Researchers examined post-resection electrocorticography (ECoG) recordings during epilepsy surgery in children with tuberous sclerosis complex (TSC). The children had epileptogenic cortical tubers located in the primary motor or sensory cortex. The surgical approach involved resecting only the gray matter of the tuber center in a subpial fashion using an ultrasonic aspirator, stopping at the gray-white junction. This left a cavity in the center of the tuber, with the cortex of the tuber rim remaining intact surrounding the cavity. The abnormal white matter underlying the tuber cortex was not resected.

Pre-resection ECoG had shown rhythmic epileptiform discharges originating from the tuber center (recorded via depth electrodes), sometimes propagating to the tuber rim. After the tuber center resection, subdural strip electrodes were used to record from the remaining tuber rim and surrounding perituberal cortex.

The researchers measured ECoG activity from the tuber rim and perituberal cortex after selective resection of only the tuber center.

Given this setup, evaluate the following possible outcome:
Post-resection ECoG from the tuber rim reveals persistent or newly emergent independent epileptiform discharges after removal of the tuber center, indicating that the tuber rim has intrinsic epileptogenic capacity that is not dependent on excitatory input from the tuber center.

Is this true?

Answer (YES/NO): NO